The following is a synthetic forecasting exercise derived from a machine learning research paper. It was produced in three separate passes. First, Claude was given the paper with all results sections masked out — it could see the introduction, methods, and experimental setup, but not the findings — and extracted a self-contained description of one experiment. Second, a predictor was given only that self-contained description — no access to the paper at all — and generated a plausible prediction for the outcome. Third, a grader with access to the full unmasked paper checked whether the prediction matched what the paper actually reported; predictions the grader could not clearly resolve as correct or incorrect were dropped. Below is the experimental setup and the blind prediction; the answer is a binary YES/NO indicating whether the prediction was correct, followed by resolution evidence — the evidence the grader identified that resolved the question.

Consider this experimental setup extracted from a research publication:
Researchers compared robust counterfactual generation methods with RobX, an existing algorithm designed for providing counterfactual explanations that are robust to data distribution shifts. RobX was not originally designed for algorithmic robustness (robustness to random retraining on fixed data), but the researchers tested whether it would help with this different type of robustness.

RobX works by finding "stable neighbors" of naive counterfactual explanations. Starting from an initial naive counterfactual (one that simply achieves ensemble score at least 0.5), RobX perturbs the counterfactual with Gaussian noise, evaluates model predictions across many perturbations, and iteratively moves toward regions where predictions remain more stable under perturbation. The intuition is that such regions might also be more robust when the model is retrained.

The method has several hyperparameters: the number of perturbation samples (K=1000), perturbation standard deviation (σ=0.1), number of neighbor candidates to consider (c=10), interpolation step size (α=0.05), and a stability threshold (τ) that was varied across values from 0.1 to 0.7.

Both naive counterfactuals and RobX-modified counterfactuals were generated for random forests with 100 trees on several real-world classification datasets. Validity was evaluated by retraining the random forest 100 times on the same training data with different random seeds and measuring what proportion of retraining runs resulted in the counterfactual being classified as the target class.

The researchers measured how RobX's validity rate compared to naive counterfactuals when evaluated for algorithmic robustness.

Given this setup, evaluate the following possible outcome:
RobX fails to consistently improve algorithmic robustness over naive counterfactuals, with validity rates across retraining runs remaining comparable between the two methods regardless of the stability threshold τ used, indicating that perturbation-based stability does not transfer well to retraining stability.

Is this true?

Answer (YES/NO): YES